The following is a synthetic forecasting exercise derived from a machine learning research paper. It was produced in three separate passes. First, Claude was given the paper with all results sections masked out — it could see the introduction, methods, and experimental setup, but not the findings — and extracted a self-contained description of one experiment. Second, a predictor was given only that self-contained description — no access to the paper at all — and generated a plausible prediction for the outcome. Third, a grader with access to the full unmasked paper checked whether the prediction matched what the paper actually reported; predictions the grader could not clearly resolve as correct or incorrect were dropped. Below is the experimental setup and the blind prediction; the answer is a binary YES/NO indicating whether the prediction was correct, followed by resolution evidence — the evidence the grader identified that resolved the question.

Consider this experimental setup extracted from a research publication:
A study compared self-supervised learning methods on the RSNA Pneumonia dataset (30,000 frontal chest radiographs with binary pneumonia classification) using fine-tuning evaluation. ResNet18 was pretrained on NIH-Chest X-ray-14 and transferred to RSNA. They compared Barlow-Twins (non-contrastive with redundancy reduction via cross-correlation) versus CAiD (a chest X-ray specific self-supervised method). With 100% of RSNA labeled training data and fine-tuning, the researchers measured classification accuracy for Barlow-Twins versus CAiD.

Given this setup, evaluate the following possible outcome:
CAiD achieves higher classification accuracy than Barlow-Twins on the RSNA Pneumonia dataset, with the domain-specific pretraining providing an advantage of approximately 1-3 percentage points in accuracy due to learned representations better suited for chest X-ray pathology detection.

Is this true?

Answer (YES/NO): NO